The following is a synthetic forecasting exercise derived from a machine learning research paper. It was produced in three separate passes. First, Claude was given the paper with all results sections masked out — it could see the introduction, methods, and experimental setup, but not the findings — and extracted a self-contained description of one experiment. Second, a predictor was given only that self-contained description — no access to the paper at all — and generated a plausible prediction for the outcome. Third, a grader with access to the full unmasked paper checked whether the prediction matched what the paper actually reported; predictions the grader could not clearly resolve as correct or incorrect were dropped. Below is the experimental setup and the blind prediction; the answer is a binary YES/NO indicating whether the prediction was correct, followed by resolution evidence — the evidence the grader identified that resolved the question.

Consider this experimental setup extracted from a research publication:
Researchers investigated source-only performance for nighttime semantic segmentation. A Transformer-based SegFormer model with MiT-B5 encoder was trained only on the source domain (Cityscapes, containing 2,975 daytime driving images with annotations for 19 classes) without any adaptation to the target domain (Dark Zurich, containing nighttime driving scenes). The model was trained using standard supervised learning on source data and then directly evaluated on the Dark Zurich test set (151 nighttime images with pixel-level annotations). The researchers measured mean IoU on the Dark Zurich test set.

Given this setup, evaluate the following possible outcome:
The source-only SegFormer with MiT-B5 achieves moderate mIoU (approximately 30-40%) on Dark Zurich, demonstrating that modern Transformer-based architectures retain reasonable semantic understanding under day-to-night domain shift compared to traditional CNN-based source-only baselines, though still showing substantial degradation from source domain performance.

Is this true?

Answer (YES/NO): YES